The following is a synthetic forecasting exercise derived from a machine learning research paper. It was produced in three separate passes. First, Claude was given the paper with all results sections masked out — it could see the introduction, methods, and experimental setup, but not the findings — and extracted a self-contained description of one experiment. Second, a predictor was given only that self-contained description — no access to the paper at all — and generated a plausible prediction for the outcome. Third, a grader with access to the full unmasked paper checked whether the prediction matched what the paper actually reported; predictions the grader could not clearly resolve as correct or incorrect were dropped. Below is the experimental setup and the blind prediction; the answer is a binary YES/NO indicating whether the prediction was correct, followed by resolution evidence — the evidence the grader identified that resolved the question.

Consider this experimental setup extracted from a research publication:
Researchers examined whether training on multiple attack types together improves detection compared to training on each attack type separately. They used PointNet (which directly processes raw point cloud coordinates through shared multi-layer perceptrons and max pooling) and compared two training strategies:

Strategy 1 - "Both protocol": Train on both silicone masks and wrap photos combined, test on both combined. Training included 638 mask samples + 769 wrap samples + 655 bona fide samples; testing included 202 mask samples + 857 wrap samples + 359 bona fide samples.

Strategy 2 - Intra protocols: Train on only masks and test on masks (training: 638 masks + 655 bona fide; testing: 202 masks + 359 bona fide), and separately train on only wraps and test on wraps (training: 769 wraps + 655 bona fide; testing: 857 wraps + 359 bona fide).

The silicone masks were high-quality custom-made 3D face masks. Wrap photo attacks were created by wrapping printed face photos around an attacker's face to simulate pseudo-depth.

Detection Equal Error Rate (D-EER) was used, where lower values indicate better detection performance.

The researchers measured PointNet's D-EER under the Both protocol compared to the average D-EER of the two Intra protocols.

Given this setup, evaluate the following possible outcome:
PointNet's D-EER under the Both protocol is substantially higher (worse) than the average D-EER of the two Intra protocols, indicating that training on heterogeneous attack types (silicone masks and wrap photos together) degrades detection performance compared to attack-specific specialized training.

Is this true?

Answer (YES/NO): NO